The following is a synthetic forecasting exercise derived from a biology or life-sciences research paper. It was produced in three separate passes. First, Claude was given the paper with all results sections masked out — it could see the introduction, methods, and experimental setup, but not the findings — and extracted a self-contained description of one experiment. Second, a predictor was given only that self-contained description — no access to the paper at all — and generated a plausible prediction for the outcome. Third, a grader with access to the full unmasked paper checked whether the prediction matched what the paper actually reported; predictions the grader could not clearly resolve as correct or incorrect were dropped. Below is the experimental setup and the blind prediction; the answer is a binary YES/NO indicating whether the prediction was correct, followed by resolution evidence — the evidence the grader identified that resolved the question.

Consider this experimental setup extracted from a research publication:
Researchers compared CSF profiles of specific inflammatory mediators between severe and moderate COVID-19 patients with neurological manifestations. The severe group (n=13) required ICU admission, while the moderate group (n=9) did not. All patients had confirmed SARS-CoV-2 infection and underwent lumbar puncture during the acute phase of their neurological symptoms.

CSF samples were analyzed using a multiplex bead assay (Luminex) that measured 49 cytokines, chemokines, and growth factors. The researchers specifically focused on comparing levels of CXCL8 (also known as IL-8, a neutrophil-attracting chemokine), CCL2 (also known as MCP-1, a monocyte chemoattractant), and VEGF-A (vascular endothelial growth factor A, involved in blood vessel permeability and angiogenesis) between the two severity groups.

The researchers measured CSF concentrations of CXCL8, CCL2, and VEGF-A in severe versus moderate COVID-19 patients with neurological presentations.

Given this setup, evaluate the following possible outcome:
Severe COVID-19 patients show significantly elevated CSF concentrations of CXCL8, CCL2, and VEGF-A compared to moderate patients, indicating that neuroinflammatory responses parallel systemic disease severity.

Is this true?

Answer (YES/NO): NO